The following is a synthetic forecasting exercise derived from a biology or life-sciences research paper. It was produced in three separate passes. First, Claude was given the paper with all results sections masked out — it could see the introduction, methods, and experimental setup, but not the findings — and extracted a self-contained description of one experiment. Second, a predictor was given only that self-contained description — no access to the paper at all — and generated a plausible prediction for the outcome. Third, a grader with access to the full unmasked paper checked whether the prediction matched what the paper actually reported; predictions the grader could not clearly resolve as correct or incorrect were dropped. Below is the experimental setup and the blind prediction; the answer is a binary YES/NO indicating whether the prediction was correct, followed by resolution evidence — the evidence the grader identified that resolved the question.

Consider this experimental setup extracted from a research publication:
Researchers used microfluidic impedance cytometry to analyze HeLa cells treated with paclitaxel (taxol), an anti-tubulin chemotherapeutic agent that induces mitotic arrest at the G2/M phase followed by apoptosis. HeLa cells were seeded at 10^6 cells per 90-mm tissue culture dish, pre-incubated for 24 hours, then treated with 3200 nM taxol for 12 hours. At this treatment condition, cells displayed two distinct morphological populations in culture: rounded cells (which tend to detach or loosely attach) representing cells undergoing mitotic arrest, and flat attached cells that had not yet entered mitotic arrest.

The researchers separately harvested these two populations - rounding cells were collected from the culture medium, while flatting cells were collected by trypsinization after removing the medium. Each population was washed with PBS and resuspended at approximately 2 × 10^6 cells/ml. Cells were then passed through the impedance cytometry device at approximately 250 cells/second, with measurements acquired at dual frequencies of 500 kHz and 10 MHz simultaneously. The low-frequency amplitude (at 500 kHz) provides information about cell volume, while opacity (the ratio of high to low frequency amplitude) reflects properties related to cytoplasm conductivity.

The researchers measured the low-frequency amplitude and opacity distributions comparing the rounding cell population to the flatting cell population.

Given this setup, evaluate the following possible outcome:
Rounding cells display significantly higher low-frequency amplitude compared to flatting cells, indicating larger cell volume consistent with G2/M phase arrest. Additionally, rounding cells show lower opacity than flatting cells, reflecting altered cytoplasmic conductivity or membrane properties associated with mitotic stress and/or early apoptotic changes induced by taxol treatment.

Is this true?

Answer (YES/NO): NO